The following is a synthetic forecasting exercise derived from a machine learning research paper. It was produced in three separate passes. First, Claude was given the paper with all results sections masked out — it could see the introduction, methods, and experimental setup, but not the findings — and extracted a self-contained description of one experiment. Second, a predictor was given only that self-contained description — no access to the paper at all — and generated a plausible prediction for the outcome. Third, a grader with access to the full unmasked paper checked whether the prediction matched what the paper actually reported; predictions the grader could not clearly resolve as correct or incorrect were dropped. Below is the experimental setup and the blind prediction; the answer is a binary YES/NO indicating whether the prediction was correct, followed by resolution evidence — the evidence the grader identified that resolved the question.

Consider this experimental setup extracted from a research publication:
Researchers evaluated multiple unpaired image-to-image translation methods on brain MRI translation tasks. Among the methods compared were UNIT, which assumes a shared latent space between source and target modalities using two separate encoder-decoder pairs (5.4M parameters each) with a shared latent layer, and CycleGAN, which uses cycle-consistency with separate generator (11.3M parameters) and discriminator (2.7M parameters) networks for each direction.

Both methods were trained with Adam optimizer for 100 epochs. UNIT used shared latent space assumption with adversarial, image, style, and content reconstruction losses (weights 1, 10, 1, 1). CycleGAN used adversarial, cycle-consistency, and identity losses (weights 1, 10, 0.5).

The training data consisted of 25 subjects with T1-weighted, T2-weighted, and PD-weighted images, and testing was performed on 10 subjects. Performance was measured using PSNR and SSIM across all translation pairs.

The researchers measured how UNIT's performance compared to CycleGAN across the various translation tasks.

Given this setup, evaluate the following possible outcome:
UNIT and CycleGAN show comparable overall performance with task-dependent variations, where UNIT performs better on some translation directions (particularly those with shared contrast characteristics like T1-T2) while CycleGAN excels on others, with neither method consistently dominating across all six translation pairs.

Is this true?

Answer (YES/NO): NO